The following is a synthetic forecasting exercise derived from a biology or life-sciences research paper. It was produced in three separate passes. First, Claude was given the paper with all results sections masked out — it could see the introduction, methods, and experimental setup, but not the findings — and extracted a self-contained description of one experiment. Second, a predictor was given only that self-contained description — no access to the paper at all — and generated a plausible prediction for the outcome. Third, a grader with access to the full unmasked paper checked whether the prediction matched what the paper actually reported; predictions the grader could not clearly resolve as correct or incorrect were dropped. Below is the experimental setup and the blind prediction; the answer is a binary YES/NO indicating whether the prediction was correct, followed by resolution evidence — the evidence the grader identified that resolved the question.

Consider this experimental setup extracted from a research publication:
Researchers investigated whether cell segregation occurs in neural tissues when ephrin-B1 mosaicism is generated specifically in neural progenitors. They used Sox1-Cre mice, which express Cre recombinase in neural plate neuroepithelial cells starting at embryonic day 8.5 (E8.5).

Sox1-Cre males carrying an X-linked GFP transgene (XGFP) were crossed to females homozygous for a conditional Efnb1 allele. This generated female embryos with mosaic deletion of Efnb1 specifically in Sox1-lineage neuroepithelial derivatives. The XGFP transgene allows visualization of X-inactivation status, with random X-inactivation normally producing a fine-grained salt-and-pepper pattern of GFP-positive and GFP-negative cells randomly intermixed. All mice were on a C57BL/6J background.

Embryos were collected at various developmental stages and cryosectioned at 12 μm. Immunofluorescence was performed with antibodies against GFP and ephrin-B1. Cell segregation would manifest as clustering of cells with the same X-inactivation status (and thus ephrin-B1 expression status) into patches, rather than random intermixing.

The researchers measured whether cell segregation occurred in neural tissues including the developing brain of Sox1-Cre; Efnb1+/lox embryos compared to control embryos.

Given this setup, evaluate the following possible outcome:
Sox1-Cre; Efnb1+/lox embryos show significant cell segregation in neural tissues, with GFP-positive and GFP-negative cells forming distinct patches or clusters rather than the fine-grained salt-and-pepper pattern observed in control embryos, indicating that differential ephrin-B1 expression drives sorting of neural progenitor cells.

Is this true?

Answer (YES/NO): YES